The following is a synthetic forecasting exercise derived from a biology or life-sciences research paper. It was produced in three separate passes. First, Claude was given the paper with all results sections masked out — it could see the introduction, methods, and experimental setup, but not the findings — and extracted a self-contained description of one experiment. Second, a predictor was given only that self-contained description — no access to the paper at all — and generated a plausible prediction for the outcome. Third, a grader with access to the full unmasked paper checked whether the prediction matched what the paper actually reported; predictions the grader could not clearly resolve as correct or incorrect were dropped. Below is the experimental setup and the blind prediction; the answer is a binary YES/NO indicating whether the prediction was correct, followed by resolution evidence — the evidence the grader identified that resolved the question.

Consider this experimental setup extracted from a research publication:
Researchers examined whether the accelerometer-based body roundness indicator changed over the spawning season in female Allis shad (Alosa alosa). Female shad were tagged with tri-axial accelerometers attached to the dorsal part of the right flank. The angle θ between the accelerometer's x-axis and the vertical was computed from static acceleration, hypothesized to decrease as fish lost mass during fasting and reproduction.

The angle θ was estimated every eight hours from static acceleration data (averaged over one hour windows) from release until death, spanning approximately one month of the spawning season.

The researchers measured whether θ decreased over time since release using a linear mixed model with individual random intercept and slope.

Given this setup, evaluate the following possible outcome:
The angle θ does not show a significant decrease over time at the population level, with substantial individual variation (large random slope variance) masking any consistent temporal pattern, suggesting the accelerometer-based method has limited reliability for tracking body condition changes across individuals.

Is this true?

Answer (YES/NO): NO